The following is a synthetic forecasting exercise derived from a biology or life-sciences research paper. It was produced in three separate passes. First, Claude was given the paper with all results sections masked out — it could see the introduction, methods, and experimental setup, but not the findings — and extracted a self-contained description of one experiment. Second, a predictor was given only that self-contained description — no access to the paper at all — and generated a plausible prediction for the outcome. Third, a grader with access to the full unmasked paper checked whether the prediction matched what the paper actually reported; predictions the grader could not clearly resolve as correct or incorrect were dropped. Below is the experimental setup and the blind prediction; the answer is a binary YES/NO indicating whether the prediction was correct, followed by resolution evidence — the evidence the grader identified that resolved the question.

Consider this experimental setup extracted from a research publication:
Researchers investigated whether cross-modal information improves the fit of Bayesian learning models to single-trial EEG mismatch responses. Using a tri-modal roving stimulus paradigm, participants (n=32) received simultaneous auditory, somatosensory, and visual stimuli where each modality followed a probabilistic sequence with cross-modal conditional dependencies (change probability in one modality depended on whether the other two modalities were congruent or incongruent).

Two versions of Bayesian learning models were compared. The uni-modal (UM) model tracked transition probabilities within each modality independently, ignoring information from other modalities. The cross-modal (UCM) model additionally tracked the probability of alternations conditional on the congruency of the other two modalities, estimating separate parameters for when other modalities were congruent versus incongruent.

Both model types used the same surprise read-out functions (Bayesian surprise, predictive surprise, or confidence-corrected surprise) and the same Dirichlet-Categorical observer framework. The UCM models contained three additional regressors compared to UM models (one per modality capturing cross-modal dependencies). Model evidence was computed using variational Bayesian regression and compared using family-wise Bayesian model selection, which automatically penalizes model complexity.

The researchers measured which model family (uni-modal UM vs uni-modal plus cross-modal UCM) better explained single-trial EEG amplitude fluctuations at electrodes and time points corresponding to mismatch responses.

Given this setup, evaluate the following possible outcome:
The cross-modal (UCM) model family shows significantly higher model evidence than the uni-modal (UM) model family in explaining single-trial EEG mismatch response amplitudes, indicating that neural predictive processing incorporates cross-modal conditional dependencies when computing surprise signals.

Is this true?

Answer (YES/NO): YES